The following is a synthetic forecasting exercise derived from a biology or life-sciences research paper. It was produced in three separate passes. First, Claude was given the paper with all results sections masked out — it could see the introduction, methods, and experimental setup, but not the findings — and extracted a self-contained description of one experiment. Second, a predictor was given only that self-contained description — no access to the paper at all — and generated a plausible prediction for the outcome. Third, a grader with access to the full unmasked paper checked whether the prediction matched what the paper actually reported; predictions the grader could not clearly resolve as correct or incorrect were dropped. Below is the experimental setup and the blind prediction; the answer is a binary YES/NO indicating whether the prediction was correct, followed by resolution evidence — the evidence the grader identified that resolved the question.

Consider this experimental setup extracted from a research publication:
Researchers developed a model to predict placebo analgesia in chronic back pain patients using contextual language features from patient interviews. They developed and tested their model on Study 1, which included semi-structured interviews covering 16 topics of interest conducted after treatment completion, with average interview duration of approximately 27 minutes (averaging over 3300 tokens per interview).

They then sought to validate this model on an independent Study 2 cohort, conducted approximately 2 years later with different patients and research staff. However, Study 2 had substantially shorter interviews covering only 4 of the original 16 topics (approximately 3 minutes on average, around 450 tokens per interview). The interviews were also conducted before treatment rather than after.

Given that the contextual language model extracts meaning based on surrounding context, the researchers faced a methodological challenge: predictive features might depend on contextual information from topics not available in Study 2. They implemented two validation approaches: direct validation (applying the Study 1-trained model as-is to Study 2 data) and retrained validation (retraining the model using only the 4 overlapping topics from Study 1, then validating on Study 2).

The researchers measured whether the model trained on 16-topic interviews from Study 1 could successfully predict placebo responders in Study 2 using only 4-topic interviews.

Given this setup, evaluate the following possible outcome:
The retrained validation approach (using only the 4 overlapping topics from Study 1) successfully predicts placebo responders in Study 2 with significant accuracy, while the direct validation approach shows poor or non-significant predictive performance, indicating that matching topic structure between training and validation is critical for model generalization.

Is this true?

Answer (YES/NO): YES